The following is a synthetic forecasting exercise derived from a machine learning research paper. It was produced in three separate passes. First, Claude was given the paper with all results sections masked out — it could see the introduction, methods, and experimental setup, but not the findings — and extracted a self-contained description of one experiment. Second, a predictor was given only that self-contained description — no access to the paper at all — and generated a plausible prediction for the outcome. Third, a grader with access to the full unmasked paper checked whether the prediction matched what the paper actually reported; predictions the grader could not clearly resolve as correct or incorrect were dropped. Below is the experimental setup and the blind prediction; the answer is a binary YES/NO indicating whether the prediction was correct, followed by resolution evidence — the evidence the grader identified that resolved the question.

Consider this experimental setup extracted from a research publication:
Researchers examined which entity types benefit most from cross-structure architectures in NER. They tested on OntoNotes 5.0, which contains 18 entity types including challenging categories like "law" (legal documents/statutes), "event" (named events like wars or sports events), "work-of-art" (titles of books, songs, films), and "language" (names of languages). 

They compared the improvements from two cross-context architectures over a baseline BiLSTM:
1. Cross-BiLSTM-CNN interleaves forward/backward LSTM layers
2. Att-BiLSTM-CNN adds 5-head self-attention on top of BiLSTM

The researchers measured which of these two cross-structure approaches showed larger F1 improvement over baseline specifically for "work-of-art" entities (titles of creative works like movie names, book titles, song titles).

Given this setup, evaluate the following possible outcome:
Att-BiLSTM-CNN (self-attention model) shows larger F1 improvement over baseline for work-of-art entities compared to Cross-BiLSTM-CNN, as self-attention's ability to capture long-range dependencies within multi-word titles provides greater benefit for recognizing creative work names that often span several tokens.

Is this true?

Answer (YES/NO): YES